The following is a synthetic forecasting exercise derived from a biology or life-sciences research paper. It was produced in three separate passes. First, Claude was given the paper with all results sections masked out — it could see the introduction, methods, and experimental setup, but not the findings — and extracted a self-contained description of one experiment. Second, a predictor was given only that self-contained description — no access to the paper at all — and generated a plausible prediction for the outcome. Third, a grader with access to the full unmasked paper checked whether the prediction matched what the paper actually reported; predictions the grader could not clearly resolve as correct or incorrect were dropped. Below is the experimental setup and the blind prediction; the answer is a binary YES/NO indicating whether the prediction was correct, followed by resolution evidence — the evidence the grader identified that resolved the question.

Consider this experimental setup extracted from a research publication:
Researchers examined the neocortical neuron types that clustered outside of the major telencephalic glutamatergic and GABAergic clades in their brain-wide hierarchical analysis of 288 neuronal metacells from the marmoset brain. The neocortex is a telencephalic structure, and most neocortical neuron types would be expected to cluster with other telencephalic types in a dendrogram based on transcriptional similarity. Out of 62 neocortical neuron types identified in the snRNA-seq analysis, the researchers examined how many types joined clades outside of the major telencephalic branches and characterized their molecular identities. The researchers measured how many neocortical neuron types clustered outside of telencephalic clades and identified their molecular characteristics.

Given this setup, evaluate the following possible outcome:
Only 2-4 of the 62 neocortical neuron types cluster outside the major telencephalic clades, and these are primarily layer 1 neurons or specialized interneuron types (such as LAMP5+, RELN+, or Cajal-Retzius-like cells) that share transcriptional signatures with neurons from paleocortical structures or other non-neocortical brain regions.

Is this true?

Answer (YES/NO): YES